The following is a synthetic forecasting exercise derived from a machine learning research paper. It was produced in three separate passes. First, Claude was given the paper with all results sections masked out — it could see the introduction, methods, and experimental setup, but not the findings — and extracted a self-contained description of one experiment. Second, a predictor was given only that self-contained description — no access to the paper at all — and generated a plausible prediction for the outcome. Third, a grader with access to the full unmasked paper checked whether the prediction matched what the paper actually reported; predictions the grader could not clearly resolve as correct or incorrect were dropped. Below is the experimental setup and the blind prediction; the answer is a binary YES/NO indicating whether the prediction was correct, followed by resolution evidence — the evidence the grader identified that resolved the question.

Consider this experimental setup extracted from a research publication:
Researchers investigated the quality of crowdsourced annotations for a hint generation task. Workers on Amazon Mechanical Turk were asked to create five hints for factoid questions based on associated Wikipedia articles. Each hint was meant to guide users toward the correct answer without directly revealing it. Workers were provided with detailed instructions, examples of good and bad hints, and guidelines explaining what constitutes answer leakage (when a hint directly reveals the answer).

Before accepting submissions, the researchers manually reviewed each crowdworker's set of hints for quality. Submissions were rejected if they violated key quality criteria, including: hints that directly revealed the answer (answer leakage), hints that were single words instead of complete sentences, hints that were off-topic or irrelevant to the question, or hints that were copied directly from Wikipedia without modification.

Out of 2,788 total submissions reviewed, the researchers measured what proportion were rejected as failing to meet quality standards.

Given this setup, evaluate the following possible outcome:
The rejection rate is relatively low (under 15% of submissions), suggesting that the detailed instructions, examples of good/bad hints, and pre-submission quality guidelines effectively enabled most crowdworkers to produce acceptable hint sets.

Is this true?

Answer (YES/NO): NO